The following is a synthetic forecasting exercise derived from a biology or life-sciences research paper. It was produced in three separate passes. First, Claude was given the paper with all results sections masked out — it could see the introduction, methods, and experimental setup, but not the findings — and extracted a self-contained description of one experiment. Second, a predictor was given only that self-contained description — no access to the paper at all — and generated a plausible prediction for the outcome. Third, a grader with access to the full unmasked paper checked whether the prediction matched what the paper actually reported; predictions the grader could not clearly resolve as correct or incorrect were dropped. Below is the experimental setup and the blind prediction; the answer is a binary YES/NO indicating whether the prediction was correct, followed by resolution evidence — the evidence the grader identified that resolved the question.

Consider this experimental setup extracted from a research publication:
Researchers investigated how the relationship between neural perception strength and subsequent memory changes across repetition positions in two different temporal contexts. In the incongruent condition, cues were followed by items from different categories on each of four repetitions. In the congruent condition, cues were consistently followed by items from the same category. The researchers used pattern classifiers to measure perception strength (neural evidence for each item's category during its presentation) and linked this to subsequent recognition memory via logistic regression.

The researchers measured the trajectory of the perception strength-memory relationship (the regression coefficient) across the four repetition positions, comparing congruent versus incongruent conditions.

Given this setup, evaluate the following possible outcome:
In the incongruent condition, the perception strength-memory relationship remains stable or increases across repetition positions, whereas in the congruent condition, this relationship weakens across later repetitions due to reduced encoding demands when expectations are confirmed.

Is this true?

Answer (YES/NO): YES